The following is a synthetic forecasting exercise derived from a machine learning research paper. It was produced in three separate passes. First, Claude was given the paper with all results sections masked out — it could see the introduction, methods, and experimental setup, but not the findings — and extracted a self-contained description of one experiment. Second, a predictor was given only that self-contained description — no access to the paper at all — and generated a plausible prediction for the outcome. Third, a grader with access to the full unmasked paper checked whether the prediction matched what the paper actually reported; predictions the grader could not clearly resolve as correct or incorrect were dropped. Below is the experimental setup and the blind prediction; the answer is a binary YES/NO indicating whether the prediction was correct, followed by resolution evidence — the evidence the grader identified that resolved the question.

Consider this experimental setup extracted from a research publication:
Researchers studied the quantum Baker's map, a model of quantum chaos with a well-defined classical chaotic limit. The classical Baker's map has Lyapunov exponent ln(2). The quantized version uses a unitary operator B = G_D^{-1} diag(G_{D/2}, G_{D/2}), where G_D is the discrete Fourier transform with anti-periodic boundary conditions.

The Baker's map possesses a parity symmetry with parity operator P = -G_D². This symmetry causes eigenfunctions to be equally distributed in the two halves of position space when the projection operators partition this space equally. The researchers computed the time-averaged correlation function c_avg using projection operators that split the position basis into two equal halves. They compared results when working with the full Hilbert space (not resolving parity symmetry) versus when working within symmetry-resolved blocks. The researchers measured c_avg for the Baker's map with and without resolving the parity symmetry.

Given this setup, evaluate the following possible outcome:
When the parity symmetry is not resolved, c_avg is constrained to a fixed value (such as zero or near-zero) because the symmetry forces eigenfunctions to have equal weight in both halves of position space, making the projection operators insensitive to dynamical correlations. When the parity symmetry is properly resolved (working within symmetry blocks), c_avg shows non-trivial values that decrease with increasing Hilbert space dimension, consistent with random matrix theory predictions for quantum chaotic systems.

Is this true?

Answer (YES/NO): NO